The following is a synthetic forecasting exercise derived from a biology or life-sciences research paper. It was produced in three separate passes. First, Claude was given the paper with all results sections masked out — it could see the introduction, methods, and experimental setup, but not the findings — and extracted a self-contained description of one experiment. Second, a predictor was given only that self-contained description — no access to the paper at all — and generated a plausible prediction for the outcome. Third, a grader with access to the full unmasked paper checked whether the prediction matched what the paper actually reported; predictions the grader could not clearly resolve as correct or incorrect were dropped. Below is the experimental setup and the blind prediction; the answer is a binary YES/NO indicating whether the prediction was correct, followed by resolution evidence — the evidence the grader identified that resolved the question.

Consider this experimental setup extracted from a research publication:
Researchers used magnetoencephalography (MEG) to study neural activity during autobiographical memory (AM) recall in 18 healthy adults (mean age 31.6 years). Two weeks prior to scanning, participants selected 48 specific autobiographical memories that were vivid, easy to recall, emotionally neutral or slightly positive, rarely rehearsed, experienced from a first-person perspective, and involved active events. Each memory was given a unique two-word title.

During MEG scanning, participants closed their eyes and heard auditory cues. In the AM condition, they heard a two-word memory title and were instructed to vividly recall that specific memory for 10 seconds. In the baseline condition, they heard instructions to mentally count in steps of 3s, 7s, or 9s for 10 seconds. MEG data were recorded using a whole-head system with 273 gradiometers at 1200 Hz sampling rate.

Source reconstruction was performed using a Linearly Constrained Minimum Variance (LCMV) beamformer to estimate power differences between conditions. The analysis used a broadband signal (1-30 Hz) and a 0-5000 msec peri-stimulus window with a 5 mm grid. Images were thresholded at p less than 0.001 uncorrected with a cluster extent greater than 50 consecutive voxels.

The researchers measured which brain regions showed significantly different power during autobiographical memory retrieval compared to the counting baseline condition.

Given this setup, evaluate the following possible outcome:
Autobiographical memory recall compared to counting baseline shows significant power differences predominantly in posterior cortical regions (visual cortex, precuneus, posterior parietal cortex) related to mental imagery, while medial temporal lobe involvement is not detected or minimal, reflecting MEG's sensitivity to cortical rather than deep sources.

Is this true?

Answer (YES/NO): NO